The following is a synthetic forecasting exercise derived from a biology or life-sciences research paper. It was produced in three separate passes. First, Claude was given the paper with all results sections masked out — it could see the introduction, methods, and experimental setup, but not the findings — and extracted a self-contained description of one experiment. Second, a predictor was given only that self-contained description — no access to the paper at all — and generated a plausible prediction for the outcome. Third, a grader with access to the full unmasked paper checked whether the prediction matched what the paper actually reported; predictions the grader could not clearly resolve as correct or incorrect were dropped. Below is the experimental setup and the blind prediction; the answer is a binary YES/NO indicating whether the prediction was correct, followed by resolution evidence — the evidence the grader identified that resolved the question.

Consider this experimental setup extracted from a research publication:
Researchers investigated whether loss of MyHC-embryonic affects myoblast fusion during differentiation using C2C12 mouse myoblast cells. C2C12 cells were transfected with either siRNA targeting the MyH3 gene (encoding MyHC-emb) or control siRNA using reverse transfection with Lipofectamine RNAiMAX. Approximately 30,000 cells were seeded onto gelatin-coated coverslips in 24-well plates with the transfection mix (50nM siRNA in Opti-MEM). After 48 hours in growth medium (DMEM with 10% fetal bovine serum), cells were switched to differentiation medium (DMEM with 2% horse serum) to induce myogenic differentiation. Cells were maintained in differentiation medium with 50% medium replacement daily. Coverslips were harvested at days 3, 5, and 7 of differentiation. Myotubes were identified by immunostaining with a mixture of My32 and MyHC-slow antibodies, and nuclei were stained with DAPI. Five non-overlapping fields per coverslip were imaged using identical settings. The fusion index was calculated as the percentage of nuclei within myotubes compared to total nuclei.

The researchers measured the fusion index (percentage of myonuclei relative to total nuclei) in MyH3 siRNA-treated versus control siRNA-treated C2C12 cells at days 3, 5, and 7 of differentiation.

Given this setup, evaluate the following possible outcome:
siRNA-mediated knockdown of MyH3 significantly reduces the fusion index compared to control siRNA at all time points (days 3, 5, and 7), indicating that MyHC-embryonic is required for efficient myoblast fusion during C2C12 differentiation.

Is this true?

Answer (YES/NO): NO